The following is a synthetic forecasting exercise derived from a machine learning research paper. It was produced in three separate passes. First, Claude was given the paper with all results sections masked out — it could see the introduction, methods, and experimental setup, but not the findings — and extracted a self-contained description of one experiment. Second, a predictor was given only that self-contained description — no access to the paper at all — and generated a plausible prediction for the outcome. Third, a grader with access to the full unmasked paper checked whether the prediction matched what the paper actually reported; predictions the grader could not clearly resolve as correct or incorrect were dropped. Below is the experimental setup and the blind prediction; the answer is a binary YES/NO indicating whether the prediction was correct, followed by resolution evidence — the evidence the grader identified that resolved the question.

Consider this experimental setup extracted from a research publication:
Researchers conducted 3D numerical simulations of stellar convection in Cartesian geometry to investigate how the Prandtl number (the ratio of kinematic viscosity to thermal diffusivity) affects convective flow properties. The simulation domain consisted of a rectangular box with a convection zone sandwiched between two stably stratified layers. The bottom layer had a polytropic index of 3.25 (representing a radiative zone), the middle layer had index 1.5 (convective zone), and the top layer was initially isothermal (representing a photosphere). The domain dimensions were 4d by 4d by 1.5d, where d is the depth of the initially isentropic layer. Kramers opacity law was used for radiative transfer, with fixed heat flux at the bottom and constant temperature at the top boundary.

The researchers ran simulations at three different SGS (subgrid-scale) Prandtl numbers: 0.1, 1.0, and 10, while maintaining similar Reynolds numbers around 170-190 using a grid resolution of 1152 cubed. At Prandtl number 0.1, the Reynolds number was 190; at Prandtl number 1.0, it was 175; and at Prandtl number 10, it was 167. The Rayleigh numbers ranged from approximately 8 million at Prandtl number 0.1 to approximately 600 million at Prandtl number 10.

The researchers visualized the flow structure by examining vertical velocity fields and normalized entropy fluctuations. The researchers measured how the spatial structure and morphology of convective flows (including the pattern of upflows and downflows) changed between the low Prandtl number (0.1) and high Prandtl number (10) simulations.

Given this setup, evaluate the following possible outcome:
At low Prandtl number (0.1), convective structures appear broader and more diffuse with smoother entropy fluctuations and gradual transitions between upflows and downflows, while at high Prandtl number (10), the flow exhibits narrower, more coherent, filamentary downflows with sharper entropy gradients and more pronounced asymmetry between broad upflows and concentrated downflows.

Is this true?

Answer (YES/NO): NO